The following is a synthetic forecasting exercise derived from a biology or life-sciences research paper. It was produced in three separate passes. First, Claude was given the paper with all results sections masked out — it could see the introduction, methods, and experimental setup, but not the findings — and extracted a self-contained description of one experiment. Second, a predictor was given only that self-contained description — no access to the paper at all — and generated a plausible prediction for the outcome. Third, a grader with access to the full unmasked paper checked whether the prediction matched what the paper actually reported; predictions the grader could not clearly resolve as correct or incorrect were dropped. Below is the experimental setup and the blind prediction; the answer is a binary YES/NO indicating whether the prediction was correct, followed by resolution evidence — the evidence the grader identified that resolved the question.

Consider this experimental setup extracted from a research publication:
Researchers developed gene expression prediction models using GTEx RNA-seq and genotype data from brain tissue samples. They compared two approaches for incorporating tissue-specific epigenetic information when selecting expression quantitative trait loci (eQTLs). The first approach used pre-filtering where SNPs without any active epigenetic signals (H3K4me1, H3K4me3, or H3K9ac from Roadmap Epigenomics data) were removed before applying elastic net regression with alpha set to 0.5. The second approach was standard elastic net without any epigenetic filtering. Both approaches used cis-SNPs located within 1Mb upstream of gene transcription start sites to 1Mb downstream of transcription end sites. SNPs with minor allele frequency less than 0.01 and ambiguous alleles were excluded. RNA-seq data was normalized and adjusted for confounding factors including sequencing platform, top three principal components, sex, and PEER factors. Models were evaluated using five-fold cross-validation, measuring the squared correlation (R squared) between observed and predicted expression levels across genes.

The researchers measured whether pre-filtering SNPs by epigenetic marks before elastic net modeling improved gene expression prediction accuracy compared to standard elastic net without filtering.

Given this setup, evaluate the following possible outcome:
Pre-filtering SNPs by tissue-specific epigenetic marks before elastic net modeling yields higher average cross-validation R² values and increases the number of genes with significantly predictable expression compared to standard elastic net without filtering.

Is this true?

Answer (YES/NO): NO